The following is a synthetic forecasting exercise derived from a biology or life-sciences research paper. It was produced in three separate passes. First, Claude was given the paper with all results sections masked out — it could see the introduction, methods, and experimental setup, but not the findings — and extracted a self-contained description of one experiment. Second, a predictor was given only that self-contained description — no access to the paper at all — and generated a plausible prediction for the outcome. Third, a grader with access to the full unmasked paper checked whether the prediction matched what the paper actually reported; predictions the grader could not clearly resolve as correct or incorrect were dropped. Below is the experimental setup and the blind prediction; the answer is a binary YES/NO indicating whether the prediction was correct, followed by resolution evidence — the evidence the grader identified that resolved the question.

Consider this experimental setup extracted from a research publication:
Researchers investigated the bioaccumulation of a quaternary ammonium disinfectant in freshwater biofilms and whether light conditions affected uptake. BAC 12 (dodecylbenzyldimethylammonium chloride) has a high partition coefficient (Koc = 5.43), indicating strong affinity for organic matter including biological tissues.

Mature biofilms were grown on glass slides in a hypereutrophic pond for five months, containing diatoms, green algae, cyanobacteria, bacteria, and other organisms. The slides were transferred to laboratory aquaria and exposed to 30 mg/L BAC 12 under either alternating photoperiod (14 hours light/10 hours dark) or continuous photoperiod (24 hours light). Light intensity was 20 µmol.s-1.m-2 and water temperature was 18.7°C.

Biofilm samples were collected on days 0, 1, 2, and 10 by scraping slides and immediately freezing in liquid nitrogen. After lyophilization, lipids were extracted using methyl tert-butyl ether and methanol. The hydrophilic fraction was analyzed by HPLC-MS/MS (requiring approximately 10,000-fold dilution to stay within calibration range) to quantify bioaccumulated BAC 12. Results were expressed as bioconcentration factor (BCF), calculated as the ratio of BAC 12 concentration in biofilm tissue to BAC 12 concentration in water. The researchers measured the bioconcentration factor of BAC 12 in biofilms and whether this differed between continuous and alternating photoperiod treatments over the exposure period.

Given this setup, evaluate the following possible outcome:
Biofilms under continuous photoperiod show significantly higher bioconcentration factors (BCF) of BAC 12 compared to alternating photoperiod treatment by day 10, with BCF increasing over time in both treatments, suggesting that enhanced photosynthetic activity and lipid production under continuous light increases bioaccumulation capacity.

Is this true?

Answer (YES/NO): NO